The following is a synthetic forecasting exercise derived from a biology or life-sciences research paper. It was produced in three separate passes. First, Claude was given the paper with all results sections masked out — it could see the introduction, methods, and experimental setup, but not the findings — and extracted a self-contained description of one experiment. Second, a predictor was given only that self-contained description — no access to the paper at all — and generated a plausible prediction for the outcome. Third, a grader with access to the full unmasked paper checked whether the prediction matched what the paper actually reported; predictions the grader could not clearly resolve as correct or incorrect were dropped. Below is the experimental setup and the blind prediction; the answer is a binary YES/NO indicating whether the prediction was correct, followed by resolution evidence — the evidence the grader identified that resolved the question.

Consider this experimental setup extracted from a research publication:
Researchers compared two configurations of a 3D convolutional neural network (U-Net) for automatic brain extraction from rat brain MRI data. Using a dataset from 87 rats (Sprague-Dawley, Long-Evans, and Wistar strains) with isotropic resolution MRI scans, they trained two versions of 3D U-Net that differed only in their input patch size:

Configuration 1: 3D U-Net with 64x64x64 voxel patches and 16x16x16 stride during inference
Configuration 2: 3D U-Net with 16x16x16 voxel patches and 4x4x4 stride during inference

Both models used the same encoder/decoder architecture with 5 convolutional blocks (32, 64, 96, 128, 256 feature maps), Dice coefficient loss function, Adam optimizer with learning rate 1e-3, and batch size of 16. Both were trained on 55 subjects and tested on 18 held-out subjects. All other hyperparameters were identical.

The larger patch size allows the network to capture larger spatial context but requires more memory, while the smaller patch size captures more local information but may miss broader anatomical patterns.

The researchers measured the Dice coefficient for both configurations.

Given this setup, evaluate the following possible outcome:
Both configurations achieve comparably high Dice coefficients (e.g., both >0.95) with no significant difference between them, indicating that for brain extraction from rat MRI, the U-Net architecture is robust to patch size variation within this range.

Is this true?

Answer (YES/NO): NO